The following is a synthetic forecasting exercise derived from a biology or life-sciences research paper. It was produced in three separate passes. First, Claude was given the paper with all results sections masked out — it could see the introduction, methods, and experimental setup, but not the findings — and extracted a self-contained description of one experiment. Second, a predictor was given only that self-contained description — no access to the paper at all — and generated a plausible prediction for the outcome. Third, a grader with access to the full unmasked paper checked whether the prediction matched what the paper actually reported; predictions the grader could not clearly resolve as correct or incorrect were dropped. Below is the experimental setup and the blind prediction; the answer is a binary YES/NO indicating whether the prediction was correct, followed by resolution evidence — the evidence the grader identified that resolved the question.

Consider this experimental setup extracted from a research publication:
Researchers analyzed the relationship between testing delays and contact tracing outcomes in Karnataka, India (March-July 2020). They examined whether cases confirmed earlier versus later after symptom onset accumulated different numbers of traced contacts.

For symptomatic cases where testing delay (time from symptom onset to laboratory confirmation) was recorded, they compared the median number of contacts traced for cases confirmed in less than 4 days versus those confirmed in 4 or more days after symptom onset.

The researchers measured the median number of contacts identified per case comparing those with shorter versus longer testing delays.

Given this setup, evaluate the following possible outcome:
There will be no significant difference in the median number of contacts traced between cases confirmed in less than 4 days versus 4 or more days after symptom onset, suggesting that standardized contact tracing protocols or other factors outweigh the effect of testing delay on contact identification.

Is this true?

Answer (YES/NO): NO